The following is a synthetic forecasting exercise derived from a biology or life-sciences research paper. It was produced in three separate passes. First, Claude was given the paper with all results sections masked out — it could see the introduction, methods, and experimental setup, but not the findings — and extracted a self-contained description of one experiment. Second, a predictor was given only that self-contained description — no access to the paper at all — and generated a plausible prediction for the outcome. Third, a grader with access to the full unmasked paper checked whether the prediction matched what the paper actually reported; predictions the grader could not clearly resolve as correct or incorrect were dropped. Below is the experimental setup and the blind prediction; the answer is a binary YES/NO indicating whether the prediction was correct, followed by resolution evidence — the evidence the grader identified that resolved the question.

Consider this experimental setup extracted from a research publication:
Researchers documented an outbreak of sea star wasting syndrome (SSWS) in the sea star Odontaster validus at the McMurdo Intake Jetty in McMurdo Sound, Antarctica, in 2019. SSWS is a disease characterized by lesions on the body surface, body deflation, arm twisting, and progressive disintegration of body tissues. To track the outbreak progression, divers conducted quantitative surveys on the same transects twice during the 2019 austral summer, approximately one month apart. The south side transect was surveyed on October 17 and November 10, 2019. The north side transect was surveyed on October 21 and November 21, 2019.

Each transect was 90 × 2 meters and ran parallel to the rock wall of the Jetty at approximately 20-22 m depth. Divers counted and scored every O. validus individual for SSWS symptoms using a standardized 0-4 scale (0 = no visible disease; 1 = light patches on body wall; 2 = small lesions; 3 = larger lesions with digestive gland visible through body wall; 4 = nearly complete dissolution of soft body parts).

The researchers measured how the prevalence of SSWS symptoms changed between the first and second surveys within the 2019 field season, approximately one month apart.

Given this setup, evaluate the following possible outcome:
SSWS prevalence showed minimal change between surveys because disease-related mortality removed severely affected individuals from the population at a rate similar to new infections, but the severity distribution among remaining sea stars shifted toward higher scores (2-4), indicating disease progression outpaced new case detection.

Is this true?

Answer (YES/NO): NO